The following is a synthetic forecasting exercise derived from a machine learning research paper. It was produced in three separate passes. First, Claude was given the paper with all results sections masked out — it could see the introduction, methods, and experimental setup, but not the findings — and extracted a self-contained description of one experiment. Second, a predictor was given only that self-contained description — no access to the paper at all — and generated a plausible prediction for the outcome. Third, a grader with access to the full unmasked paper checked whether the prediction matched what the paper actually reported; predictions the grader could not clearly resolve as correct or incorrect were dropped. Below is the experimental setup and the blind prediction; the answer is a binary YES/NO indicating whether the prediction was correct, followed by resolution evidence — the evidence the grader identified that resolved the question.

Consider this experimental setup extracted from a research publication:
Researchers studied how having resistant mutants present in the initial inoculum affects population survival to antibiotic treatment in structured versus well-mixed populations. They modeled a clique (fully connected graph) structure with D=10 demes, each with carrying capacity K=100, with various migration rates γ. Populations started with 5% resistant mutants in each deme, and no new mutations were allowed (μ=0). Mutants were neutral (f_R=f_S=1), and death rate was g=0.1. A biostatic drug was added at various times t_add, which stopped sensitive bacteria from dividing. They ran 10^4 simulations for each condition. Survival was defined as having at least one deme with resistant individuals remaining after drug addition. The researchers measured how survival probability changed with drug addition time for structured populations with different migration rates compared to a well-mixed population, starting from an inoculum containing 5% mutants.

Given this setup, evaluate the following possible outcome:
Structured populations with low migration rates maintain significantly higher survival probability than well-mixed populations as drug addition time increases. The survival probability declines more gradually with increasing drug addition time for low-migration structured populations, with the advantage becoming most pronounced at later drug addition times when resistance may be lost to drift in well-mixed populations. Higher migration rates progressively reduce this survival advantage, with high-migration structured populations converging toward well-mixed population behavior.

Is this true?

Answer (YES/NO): YES